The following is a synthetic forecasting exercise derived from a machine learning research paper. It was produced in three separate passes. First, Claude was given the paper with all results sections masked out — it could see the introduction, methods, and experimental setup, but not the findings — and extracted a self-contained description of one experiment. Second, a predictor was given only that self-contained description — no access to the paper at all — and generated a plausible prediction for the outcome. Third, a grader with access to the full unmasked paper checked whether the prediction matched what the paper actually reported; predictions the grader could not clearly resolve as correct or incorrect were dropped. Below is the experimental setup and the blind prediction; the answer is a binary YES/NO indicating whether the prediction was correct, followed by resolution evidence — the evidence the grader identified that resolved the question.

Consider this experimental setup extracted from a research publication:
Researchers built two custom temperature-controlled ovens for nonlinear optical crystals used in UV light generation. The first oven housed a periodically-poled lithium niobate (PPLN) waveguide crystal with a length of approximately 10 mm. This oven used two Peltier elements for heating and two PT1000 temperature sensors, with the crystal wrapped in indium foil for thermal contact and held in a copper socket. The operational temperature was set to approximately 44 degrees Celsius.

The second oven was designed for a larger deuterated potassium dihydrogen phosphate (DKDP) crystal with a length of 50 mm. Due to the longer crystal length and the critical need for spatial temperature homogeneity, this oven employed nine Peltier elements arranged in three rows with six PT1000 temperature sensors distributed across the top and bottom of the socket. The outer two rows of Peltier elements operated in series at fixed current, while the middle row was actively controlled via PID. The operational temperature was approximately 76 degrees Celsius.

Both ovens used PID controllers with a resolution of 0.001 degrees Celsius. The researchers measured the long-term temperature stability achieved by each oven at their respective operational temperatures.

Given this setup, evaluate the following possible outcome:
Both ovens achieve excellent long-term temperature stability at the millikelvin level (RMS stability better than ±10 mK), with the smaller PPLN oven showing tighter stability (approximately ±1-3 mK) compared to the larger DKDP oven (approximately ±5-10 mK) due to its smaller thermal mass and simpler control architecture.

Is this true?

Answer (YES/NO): NO